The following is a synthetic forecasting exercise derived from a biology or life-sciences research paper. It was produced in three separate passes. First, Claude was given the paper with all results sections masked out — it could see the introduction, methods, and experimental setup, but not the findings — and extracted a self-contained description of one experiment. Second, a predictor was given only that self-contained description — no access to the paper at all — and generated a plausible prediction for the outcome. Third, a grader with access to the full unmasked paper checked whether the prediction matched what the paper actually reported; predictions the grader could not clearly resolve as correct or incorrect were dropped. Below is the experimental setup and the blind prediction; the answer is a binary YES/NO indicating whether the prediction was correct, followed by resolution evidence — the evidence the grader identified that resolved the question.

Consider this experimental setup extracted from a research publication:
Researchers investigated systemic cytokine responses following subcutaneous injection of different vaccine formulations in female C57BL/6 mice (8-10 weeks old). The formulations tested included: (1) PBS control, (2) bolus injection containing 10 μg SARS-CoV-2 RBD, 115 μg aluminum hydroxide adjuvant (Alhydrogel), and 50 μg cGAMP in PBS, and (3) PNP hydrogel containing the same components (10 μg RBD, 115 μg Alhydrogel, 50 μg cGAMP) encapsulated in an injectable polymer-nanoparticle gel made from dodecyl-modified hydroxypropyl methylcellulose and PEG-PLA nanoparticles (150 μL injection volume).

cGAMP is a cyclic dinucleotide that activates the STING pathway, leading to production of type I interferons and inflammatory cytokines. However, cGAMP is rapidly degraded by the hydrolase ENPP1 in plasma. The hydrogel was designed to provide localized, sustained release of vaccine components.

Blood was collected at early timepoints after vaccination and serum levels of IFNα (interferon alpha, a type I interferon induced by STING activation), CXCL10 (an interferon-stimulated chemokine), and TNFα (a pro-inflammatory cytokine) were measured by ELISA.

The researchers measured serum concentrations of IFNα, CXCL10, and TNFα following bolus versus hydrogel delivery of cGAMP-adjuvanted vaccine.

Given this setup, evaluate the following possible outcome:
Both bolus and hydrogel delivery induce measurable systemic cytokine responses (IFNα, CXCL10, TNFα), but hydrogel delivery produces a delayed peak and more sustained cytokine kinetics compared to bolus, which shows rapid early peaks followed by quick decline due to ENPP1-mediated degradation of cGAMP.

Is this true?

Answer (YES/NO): NO